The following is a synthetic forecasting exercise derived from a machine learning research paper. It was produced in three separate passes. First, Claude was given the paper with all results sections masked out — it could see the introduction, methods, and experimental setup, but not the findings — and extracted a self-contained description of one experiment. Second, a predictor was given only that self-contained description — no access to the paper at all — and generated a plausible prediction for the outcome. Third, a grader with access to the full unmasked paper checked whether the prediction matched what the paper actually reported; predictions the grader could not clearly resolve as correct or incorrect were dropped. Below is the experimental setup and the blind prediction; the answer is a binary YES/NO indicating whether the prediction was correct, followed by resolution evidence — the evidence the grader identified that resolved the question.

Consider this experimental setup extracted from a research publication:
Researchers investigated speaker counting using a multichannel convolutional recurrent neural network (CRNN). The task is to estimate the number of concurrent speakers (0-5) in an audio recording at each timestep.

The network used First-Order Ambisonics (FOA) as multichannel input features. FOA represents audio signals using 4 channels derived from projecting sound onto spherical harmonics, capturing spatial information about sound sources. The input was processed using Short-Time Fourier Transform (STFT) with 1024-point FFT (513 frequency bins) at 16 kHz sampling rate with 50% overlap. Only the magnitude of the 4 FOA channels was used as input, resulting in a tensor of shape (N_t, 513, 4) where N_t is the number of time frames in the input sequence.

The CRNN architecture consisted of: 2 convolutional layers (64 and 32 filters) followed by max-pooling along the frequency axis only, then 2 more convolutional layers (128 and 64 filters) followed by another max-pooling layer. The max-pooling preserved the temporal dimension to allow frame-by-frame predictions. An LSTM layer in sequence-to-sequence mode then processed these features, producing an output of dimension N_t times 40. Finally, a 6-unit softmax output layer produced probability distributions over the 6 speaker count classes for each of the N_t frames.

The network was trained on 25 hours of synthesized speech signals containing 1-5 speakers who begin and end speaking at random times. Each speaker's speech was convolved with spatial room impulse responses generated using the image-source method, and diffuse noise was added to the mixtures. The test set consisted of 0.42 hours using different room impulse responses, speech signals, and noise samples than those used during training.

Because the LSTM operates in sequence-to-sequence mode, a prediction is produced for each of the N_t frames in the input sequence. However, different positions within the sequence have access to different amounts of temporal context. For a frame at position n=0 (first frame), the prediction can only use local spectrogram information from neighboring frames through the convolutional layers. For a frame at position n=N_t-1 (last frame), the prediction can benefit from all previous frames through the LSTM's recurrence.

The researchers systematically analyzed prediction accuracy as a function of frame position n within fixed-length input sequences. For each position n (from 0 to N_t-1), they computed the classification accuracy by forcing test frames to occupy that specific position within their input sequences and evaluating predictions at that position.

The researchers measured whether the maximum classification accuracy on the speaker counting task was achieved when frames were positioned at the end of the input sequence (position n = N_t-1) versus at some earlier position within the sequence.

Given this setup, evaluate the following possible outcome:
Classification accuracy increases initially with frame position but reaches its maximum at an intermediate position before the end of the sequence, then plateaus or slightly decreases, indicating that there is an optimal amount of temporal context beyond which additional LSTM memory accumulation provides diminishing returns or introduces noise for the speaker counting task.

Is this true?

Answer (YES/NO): NO